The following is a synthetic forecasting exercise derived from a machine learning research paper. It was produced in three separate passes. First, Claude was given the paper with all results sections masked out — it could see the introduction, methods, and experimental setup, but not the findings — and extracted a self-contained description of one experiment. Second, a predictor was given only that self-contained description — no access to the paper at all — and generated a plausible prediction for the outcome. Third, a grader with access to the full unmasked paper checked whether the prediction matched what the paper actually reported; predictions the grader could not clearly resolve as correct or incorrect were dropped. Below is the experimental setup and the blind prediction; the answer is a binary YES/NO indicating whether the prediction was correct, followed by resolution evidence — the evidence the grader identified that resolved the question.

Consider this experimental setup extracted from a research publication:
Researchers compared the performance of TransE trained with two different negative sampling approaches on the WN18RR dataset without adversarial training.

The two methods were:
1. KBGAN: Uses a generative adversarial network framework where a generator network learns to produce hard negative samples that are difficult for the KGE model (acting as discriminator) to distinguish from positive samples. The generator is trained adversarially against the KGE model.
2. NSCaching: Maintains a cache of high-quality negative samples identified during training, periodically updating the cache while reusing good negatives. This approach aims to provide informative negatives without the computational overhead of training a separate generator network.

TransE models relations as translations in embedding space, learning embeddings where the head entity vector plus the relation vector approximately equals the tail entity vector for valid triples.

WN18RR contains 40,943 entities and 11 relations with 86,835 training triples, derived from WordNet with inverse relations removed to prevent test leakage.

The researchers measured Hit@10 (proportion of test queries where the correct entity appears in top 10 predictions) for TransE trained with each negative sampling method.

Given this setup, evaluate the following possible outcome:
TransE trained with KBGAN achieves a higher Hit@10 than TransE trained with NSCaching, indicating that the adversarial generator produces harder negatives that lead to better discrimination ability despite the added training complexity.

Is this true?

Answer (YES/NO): NO